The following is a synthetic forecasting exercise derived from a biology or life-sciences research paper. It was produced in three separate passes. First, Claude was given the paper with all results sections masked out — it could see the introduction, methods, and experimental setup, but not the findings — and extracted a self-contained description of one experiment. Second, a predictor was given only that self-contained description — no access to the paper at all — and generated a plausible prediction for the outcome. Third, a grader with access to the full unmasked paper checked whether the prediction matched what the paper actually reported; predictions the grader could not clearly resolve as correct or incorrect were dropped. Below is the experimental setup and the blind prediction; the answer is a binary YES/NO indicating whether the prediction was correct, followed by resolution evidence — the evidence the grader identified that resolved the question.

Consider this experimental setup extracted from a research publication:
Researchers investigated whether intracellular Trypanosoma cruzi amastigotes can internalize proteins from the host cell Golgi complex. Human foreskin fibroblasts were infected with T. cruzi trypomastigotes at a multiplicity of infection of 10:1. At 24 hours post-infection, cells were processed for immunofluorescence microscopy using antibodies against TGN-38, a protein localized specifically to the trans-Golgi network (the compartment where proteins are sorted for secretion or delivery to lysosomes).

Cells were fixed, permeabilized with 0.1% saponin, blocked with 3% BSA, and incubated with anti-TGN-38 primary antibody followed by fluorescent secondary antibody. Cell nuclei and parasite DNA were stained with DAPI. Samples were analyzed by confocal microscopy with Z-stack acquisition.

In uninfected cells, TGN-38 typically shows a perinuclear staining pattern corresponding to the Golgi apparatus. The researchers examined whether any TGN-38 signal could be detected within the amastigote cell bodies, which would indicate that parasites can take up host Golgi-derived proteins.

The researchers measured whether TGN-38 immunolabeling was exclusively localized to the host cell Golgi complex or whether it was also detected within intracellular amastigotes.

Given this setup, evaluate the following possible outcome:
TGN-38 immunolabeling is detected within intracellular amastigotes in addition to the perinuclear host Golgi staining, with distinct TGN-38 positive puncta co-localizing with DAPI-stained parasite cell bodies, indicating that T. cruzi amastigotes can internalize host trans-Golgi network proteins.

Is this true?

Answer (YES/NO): YES